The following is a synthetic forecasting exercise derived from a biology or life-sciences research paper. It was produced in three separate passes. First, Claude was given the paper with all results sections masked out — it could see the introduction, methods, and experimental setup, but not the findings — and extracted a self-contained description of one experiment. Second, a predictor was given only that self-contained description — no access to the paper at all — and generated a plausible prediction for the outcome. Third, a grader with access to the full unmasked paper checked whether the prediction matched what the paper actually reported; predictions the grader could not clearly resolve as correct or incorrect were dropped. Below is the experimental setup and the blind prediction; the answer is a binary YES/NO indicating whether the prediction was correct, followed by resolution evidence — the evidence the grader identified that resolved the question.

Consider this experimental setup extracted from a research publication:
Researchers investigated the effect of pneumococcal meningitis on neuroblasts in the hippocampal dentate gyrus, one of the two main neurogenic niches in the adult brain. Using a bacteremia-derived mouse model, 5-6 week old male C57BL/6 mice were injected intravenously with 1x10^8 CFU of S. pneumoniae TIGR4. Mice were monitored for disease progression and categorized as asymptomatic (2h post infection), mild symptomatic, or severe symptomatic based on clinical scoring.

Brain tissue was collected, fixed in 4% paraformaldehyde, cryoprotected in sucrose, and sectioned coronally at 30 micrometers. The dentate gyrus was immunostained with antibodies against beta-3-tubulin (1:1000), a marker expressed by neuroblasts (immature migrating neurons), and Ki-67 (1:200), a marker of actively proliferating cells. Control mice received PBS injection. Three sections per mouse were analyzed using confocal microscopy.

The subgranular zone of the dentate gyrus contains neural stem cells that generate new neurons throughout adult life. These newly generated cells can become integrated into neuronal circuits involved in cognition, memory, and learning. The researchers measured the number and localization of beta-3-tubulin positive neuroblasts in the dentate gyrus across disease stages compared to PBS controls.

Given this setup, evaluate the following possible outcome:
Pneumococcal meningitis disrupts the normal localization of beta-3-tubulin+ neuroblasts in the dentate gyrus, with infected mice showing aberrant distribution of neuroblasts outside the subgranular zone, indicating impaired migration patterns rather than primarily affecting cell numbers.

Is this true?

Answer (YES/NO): NO